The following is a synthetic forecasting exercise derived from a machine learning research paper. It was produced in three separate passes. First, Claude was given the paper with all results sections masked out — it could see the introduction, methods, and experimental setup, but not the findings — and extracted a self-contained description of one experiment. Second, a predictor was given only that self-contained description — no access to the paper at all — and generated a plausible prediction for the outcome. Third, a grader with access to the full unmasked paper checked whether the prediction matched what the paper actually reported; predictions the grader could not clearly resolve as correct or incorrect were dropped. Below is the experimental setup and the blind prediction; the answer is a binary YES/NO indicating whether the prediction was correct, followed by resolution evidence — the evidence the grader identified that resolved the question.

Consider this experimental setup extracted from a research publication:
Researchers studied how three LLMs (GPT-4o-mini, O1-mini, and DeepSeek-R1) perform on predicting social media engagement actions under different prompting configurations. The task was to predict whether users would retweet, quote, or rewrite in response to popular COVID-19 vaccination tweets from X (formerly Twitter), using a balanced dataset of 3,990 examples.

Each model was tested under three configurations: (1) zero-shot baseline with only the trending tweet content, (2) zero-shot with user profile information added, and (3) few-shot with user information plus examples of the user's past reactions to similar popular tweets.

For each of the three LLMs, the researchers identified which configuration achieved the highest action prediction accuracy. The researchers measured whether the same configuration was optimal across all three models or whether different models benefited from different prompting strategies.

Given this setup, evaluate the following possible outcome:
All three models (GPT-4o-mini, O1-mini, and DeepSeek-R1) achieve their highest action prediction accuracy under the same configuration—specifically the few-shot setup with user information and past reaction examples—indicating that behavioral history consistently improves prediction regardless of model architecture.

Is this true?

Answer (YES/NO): NO